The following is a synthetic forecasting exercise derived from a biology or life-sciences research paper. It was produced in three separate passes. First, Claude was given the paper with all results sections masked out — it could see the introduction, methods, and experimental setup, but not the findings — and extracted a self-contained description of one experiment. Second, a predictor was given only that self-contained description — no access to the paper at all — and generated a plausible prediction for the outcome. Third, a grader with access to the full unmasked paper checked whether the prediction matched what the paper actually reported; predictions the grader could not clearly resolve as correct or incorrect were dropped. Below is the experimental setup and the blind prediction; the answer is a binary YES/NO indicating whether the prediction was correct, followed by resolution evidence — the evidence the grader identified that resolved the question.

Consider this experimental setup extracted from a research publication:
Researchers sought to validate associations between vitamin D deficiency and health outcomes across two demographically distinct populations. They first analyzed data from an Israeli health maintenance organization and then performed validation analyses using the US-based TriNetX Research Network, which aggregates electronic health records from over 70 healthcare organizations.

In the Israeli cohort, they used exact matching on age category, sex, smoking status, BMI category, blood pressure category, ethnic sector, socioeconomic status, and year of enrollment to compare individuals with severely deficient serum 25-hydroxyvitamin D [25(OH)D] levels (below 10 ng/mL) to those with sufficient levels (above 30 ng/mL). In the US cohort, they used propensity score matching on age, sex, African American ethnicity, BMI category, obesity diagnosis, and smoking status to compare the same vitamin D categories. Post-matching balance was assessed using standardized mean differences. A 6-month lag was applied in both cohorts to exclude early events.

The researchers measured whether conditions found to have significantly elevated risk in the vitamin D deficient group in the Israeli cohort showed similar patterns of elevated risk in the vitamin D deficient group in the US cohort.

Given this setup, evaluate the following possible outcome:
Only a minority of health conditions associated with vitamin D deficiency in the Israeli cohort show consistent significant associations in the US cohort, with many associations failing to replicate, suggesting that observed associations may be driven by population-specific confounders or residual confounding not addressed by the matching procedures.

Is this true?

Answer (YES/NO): NO